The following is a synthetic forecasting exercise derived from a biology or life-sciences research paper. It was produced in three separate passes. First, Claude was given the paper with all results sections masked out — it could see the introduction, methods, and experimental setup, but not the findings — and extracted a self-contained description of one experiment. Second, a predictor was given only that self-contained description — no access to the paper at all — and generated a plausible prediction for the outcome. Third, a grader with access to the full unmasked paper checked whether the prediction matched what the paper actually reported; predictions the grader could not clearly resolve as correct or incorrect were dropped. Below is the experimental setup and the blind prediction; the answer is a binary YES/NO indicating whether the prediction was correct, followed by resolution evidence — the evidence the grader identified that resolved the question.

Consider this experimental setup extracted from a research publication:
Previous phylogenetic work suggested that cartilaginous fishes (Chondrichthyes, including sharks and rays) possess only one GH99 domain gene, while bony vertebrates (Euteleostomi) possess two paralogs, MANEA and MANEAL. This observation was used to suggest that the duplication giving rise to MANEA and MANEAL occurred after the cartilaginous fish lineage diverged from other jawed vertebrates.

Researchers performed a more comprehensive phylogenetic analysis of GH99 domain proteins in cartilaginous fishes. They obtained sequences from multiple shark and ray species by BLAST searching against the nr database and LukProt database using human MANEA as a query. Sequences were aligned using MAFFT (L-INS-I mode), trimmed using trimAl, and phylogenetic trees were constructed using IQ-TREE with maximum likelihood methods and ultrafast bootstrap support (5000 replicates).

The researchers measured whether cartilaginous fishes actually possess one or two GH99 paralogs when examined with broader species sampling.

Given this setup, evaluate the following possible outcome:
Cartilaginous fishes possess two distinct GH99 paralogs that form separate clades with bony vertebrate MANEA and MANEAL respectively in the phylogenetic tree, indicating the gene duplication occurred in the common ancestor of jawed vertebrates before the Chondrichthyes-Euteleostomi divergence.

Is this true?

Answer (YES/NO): YES